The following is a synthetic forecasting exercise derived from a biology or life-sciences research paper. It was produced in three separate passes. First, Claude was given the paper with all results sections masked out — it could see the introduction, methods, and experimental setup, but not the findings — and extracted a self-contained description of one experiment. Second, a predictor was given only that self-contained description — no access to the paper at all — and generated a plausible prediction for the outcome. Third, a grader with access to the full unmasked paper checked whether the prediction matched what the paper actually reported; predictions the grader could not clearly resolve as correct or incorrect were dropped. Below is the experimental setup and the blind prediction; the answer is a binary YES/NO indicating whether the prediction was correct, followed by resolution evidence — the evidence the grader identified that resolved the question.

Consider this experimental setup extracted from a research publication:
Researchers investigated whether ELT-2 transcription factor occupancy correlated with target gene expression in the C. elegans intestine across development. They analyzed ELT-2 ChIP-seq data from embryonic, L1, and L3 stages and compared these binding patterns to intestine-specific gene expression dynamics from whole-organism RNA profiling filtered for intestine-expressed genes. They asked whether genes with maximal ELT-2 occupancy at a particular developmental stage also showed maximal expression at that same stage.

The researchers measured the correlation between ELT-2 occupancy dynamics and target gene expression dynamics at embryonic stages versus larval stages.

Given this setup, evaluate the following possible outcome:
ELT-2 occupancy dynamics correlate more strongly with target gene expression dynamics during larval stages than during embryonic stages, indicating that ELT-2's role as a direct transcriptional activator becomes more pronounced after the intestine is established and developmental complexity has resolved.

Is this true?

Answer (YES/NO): YES